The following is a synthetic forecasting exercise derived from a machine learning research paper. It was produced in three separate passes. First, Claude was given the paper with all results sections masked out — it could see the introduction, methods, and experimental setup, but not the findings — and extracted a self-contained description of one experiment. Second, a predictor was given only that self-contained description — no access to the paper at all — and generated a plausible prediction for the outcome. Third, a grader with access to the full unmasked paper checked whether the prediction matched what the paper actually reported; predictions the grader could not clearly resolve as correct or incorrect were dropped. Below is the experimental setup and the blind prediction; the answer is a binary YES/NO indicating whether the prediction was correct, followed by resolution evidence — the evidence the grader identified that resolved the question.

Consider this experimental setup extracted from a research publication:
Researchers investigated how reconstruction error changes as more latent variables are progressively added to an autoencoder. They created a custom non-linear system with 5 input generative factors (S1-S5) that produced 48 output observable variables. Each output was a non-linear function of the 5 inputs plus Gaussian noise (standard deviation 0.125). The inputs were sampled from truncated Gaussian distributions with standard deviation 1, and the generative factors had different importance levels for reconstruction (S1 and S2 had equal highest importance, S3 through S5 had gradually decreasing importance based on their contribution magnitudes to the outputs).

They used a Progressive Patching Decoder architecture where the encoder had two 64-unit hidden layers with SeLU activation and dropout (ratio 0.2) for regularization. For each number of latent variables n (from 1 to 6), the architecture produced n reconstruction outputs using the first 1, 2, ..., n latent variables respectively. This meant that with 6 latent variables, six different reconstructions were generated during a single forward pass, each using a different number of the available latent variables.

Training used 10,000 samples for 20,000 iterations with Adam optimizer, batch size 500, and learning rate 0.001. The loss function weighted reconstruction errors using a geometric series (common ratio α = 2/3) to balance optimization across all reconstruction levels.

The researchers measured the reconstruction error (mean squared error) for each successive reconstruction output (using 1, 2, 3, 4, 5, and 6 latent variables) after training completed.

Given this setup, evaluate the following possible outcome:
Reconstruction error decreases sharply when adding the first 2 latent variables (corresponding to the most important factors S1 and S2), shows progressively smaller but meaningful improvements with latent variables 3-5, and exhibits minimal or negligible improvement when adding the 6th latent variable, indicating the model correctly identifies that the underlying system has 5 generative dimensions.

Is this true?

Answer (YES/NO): NO